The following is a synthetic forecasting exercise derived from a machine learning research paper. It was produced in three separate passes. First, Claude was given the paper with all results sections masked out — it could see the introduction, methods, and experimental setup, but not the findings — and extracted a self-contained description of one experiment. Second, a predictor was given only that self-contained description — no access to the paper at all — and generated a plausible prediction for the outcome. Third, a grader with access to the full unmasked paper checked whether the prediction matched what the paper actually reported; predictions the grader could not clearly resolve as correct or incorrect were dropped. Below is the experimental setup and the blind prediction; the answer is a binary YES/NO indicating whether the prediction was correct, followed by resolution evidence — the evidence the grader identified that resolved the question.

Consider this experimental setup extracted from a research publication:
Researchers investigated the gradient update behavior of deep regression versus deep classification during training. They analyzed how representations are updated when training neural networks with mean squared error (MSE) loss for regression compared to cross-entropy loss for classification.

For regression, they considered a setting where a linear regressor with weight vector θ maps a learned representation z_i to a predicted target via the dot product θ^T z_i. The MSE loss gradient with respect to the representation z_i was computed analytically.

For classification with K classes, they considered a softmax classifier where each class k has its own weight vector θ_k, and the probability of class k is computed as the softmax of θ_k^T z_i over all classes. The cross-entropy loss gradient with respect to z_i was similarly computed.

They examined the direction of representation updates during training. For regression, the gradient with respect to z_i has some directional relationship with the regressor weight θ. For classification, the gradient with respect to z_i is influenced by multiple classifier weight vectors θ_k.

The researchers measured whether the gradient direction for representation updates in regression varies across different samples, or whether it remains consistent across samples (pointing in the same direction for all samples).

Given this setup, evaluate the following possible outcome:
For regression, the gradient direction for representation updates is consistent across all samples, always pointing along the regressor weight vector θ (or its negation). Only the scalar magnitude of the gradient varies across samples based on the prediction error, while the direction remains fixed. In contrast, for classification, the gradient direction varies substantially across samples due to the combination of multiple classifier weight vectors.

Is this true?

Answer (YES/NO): YES